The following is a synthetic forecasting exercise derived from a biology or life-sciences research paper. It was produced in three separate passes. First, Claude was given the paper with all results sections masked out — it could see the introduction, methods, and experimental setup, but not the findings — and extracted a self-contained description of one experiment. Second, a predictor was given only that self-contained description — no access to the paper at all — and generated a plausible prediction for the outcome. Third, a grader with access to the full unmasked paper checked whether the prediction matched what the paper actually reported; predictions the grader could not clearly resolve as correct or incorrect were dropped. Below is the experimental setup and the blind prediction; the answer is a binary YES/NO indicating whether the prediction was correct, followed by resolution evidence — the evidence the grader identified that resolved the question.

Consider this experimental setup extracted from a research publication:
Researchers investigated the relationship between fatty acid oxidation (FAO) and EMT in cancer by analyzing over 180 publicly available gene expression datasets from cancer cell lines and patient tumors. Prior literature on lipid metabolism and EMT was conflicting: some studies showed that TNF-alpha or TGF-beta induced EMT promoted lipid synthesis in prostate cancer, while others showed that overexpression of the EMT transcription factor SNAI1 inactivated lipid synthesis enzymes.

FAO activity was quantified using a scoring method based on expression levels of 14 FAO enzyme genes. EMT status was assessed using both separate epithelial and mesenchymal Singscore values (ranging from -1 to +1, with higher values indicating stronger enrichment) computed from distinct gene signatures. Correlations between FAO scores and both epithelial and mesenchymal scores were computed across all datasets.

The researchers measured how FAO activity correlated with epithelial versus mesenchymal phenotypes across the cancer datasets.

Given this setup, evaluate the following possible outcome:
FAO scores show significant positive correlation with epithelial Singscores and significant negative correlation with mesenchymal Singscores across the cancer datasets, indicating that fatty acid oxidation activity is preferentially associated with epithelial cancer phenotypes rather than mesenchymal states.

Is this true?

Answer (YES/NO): YES